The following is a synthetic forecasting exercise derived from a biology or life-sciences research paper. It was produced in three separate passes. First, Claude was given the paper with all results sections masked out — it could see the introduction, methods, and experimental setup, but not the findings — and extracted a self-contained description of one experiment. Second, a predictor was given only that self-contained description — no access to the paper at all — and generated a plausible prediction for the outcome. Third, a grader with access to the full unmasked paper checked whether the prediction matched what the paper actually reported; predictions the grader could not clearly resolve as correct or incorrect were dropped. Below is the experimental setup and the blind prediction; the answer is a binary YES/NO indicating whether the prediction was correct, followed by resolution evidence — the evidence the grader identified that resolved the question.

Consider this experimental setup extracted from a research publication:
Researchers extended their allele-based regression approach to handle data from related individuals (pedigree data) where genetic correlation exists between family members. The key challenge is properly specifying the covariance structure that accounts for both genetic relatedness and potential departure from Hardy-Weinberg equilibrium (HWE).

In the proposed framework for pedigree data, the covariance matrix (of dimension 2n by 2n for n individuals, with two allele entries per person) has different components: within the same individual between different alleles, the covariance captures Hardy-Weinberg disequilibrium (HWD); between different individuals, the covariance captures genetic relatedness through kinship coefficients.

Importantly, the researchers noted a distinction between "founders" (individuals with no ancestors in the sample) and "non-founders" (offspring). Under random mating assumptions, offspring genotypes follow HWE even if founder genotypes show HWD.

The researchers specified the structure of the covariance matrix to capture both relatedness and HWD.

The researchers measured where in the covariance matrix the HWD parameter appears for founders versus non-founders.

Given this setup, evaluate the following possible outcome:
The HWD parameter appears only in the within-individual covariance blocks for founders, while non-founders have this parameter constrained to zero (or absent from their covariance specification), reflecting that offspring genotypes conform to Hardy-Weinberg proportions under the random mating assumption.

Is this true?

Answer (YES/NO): YES